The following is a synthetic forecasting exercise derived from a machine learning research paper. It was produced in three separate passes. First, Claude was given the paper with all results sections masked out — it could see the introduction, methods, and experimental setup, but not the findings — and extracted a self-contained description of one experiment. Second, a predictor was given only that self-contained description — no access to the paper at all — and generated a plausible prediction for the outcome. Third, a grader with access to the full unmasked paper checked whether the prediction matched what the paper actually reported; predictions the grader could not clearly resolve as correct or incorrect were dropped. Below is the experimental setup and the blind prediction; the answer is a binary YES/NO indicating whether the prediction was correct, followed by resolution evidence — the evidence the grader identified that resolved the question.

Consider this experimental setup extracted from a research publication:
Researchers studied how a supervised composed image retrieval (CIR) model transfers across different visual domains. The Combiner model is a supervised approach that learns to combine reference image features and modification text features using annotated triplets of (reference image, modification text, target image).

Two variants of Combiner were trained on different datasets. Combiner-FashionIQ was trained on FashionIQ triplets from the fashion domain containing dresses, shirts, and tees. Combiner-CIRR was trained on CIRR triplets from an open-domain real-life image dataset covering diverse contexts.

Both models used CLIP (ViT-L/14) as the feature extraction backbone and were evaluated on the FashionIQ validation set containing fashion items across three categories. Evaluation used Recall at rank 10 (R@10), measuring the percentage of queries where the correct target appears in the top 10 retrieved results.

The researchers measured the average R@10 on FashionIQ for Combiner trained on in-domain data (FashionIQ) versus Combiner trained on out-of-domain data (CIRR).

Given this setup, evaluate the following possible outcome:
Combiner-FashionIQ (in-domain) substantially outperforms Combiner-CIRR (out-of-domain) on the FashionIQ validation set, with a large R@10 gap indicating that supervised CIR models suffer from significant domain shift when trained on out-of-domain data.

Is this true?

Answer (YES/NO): YES